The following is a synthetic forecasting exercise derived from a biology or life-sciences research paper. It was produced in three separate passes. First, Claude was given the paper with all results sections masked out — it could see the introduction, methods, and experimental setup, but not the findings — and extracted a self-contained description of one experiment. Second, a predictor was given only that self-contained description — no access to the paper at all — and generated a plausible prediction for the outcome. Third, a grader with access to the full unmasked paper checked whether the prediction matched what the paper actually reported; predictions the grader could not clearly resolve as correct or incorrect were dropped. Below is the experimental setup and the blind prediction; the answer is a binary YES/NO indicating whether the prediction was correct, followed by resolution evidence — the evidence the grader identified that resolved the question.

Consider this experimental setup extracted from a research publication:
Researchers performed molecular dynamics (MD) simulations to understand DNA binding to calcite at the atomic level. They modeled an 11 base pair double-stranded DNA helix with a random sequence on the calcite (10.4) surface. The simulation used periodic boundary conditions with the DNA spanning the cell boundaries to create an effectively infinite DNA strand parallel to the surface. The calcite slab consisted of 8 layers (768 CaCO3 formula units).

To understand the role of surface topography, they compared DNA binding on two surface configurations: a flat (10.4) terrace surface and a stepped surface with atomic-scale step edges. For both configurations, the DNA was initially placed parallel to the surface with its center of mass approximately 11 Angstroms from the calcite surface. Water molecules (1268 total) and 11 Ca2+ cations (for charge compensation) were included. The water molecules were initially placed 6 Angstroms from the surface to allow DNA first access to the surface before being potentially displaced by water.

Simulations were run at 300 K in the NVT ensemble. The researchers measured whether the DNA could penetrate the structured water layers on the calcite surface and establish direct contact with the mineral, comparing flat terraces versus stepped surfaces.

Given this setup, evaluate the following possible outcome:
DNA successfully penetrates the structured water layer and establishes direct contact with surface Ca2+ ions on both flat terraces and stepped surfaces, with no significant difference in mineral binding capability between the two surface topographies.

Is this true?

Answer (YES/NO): NO